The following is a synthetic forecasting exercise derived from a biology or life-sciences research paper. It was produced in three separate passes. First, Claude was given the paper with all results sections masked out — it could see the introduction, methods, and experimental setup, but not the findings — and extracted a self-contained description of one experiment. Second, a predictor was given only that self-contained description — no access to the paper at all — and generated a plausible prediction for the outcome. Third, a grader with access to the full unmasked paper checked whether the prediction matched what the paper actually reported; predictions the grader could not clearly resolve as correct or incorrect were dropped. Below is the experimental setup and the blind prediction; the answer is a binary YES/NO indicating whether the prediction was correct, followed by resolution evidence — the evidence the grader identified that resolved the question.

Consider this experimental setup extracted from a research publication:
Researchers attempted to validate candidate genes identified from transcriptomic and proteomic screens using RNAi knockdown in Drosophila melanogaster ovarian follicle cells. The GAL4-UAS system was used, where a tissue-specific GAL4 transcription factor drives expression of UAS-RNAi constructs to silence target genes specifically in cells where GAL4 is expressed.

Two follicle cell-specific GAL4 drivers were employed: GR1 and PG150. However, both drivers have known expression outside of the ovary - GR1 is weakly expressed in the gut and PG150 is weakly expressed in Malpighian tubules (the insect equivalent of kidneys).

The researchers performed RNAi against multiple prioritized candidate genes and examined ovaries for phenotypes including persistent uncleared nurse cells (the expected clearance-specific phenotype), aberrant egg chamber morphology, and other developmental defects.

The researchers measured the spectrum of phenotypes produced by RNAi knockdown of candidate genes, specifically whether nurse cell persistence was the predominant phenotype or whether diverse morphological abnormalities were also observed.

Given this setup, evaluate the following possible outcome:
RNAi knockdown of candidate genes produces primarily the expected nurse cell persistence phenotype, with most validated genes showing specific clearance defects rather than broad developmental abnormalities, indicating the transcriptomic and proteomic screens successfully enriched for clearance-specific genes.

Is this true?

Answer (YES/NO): NO